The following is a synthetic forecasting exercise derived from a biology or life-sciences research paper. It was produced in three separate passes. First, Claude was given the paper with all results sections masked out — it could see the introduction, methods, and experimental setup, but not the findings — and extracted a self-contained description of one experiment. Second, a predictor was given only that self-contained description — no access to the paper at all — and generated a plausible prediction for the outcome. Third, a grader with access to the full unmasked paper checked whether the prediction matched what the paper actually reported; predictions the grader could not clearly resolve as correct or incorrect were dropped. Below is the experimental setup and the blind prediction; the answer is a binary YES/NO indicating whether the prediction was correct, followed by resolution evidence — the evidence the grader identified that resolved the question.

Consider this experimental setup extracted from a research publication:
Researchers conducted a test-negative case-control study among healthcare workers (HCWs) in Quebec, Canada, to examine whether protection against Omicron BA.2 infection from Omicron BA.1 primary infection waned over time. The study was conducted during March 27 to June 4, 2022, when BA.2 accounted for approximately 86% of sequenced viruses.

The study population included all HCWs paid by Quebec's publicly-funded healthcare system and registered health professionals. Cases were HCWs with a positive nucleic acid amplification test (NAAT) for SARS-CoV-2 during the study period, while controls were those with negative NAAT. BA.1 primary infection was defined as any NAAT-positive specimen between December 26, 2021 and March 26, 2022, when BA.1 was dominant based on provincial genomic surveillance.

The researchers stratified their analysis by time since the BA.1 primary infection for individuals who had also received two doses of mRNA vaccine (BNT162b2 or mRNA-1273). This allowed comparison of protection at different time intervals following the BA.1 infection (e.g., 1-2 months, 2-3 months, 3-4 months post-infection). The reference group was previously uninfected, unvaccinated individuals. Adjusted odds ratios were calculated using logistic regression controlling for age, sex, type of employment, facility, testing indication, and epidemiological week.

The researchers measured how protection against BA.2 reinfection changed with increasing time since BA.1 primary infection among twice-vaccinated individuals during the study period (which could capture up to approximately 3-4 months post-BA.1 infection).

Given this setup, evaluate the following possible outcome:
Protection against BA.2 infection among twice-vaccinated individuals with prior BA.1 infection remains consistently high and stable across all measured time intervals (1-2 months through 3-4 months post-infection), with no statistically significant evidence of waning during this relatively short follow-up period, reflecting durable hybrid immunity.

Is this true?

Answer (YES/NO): YES